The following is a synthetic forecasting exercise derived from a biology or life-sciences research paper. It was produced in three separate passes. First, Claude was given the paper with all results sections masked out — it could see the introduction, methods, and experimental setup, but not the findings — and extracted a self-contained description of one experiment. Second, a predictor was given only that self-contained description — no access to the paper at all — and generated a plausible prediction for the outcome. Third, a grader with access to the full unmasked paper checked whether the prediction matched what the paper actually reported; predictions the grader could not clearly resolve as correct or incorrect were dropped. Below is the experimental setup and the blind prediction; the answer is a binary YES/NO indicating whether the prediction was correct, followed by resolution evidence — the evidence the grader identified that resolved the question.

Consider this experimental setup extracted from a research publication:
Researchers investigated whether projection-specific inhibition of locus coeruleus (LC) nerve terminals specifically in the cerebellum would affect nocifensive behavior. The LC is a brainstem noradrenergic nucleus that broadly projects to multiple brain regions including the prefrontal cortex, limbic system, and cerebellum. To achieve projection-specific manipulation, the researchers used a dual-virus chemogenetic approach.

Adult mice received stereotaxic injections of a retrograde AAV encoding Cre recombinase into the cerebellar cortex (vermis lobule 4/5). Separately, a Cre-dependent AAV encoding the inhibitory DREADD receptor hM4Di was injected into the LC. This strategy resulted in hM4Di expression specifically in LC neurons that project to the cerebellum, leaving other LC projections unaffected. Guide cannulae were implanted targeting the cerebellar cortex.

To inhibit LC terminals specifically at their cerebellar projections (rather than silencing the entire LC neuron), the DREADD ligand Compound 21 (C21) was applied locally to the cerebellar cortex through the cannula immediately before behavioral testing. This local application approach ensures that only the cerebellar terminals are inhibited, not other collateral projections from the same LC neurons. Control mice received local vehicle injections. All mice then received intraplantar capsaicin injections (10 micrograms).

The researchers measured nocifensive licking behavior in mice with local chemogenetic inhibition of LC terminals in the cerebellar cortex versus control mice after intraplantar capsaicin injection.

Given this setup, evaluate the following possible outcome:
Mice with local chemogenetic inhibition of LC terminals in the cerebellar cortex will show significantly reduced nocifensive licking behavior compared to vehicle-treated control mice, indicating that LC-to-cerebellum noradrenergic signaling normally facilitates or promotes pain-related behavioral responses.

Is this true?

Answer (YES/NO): YES